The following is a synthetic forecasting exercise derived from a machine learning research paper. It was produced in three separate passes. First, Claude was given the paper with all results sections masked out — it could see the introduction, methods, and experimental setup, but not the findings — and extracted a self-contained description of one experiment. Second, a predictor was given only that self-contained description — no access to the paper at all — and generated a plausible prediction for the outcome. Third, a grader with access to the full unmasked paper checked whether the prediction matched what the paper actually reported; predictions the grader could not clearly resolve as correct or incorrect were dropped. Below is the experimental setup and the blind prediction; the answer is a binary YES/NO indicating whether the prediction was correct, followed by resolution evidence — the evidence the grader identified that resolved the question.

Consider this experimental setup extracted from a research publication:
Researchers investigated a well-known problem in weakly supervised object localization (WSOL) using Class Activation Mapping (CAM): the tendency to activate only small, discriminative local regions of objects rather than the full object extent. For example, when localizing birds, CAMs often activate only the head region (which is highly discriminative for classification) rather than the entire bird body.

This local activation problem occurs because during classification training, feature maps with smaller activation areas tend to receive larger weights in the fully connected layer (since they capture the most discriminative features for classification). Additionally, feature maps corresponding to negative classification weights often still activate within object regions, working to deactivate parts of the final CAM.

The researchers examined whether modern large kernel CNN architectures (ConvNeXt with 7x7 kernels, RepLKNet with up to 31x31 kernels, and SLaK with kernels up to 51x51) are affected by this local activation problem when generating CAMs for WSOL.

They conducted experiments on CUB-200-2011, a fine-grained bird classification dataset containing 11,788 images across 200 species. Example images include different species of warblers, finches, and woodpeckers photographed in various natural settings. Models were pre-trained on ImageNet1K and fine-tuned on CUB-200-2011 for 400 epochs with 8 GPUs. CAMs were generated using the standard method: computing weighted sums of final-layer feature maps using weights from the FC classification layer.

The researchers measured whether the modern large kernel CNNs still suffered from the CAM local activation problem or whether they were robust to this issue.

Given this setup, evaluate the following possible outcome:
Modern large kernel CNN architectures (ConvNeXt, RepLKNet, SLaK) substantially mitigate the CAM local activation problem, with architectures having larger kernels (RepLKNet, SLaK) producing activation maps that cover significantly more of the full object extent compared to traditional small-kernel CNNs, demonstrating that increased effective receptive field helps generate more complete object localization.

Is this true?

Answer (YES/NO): NO